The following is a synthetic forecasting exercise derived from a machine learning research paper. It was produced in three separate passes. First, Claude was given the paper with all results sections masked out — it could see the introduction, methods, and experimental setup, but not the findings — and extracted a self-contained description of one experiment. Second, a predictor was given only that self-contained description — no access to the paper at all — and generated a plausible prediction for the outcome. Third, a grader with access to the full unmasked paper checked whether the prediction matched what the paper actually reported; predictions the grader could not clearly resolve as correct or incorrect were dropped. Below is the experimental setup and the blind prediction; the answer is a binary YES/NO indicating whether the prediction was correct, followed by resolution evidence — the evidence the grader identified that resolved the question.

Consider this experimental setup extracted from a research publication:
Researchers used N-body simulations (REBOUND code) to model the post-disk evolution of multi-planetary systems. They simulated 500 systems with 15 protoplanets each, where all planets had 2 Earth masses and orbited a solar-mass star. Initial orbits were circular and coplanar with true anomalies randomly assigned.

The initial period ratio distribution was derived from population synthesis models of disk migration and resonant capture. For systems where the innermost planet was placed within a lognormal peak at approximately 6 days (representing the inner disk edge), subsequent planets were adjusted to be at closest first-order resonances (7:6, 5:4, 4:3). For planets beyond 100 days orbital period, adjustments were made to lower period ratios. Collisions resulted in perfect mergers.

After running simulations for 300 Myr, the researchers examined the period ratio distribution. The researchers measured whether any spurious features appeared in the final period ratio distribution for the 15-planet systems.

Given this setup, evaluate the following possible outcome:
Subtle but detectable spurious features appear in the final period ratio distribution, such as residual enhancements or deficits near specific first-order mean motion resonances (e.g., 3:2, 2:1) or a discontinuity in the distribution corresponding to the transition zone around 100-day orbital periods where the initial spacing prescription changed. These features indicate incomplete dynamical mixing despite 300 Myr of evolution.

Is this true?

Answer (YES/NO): NO